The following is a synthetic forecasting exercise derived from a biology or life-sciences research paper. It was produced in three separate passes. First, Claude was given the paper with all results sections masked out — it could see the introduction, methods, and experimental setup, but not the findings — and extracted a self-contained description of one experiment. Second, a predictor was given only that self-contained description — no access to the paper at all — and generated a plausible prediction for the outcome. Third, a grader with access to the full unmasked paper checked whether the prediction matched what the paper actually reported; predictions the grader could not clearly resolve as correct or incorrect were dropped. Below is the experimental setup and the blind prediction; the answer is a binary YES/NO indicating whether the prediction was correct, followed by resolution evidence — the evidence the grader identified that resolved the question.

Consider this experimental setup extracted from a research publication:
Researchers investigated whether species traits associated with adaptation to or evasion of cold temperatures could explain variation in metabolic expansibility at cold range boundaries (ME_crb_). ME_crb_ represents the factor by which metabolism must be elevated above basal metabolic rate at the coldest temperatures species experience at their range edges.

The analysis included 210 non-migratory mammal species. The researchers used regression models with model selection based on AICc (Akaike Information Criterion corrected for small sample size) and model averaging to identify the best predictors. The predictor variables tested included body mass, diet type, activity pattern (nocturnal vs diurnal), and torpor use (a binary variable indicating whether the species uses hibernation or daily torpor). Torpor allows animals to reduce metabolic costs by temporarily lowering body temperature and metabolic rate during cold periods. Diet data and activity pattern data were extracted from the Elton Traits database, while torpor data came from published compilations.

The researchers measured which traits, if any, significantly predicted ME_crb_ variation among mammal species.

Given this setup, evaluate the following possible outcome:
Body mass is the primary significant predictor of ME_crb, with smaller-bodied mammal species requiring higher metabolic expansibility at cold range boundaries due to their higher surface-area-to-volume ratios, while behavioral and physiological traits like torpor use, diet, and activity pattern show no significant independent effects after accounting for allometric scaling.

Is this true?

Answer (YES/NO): NO